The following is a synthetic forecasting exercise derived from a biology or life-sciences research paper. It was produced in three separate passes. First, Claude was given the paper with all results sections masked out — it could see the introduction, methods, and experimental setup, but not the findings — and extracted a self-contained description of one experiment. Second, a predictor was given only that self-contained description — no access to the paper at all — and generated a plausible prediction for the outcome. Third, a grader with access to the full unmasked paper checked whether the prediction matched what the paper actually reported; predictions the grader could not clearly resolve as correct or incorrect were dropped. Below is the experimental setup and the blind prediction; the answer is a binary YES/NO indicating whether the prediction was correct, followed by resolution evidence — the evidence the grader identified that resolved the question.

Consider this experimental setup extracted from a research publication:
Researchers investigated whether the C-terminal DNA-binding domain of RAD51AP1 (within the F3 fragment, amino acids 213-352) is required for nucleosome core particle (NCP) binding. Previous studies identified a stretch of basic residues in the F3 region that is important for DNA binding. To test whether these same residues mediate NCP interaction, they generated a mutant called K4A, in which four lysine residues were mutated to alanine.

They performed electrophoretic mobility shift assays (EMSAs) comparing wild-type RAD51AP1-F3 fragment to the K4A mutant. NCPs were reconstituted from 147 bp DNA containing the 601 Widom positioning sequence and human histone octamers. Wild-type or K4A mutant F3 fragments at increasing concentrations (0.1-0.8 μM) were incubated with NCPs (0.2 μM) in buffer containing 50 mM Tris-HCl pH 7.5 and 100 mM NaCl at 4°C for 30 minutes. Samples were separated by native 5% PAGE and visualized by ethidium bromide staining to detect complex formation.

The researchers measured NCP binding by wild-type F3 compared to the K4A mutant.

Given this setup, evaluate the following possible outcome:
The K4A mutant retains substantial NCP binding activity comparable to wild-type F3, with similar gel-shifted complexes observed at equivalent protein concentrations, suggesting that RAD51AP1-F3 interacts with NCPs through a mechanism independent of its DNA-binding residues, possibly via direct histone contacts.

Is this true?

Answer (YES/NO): NO